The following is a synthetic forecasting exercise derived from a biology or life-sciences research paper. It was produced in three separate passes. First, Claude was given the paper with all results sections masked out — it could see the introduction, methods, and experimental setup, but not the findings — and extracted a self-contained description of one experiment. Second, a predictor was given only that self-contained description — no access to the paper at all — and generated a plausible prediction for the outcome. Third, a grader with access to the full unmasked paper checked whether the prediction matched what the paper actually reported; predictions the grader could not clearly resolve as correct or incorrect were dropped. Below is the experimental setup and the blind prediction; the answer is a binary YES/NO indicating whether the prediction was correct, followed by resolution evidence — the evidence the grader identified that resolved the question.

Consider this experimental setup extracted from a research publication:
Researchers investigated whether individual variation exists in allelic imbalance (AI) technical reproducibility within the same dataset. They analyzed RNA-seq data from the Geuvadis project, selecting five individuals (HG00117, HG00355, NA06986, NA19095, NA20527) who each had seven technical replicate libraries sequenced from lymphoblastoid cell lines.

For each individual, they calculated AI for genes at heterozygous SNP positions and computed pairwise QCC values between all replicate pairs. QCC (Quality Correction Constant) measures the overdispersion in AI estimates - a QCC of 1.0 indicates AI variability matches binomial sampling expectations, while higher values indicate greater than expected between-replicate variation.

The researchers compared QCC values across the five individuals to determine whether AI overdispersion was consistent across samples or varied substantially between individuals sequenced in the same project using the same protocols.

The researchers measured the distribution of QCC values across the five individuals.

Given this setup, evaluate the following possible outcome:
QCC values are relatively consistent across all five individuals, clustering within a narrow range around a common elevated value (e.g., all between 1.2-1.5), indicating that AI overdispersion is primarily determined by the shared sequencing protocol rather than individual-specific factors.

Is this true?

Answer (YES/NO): NO